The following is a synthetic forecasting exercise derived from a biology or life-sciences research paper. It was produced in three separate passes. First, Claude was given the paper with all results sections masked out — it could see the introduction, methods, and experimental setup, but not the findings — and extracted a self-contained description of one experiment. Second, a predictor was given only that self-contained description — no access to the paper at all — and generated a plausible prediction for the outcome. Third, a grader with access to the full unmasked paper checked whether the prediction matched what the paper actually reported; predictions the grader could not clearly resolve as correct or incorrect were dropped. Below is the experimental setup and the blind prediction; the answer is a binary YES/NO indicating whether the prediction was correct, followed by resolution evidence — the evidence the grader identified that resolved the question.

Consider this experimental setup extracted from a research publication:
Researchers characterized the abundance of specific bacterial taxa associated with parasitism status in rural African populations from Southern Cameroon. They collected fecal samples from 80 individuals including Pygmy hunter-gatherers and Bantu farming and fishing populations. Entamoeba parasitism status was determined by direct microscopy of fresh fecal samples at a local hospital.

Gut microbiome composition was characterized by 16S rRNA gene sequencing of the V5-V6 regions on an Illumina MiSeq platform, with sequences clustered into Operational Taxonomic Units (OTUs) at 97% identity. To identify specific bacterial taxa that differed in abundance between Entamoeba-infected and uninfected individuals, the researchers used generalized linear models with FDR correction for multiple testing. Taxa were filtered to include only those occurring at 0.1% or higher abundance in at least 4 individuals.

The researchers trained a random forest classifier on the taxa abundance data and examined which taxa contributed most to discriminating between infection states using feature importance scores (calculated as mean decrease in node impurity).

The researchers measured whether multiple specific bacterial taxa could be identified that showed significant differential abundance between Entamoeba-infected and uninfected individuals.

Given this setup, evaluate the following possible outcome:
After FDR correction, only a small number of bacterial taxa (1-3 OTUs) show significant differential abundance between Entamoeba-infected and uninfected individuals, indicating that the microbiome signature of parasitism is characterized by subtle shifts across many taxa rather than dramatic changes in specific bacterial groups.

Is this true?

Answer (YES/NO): NO